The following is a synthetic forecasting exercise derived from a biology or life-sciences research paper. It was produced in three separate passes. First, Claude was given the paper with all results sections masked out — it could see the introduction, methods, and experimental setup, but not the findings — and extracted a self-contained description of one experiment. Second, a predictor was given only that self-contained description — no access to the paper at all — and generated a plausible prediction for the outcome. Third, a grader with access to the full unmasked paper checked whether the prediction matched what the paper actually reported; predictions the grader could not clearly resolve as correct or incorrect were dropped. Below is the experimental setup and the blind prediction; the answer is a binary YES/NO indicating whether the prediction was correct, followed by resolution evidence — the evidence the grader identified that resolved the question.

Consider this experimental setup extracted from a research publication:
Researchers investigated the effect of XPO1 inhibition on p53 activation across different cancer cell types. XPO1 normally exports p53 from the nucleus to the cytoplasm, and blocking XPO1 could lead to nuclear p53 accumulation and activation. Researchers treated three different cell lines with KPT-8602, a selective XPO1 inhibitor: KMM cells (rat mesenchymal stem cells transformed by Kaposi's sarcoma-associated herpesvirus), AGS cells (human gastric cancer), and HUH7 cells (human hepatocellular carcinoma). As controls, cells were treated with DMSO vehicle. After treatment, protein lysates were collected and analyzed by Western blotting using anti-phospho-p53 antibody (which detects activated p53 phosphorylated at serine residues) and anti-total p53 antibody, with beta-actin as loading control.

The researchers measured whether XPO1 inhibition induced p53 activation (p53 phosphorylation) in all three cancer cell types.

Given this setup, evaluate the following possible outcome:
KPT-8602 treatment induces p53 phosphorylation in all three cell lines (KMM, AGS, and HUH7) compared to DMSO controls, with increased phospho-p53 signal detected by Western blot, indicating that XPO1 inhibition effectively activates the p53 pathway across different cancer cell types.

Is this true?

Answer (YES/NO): YES